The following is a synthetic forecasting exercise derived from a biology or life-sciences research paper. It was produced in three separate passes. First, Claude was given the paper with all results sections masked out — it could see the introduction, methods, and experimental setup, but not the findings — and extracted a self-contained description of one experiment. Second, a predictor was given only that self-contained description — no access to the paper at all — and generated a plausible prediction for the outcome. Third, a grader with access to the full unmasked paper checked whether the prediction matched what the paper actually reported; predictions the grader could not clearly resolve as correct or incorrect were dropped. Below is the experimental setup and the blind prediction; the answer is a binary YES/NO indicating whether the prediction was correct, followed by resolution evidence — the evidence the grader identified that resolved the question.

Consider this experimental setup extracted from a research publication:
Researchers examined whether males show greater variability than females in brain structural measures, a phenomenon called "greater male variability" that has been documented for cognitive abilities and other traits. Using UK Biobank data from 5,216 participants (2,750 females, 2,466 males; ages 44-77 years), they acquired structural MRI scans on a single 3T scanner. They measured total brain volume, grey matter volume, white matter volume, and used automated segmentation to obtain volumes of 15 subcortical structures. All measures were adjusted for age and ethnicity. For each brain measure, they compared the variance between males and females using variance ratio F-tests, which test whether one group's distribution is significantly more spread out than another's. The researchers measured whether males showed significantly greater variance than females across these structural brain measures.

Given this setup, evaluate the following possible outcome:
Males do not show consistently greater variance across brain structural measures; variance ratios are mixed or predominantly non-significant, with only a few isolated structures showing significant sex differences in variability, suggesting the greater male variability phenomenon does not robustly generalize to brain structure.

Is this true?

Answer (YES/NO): NO